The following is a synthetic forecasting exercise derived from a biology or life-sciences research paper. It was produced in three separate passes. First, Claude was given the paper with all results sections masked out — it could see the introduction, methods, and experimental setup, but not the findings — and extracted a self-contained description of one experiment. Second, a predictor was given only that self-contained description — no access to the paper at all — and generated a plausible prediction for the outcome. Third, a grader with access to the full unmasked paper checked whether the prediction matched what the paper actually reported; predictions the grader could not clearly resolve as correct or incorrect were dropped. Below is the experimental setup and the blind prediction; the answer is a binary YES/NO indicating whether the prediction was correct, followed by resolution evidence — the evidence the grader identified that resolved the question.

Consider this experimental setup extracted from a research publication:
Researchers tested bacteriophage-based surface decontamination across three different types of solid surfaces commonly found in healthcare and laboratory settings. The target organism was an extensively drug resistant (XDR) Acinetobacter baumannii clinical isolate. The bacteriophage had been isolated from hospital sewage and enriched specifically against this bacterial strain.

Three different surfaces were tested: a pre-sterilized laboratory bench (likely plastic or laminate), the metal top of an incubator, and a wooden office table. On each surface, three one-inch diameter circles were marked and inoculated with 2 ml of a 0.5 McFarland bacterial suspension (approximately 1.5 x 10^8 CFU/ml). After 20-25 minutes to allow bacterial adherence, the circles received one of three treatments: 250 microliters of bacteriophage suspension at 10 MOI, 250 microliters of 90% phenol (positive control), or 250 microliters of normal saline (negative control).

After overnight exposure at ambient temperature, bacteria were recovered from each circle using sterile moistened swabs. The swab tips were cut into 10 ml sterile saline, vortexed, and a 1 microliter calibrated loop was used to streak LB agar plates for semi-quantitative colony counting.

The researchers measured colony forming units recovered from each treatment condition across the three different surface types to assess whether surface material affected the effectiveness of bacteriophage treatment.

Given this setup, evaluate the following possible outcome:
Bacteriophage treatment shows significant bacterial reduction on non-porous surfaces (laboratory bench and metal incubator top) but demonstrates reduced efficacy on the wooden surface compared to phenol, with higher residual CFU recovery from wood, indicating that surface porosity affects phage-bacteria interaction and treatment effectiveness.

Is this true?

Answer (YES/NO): NO